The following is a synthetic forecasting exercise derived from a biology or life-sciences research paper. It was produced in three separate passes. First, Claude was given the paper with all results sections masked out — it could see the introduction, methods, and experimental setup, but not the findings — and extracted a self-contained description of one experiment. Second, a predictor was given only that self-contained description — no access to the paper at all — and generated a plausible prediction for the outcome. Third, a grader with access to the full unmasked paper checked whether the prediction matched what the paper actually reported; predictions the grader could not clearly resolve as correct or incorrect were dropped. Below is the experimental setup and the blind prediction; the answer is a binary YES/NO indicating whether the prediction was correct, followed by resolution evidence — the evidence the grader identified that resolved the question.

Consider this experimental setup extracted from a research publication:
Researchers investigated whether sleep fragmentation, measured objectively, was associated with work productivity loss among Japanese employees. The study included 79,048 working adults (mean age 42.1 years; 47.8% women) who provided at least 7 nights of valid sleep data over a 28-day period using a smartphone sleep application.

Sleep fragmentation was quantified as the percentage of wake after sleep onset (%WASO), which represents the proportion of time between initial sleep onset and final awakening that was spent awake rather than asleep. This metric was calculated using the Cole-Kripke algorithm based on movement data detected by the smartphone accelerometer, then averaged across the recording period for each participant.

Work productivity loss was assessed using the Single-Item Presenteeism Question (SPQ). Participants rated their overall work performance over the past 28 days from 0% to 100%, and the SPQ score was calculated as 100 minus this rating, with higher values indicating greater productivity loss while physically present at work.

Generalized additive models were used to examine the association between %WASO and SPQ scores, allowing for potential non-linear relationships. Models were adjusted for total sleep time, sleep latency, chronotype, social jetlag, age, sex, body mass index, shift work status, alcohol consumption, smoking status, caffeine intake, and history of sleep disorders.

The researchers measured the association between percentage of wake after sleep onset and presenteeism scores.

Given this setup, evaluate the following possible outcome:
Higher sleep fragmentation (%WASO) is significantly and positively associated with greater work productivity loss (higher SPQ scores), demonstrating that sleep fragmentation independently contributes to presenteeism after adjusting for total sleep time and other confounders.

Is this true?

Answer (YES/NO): YES